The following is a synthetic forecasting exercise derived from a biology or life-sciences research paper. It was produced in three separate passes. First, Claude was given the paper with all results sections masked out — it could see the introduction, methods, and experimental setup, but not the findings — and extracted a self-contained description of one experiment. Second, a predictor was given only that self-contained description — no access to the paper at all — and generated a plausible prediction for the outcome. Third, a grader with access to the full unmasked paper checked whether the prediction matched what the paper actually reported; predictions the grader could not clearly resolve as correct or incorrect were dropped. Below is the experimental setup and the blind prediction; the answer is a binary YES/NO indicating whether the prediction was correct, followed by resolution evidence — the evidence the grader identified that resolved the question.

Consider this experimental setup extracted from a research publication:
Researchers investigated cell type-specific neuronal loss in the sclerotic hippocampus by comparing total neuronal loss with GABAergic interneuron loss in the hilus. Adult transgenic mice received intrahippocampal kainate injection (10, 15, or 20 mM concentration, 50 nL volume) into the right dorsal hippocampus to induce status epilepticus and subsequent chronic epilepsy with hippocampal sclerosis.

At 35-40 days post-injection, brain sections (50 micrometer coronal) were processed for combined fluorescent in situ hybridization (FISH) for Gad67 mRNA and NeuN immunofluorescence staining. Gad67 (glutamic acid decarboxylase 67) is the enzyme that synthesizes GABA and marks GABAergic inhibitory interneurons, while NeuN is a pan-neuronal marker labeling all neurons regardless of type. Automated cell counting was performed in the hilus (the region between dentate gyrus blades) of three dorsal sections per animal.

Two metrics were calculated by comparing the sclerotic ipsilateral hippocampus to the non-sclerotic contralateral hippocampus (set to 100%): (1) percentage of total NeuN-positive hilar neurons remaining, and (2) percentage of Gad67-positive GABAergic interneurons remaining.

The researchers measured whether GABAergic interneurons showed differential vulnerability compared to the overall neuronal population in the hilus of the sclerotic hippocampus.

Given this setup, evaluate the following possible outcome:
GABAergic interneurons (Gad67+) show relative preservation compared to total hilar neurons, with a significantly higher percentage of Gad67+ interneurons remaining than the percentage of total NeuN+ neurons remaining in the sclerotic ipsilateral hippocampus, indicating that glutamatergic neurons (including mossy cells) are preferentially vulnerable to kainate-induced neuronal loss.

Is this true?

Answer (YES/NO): NO